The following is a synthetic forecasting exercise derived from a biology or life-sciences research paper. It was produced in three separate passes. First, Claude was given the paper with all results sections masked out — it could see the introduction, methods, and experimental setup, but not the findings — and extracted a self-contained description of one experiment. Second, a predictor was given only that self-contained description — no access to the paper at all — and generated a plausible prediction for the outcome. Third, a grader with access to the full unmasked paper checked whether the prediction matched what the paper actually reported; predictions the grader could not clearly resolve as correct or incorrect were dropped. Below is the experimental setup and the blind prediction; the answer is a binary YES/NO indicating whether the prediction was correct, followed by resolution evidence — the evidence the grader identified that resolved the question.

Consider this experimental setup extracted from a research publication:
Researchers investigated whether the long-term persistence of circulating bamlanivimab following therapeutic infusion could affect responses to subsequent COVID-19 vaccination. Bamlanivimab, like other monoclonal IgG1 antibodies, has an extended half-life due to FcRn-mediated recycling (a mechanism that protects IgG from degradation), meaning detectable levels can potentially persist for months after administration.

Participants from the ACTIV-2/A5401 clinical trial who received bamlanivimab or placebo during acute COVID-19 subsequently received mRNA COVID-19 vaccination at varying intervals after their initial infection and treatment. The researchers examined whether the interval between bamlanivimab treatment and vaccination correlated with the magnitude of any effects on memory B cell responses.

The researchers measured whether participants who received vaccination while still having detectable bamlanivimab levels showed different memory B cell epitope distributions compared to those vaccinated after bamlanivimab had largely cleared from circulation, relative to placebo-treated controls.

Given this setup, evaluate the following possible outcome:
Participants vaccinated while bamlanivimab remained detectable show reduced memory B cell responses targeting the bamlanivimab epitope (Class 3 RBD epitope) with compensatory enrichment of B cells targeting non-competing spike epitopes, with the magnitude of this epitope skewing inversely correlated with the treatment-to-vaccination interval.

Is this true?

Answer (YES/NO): NO